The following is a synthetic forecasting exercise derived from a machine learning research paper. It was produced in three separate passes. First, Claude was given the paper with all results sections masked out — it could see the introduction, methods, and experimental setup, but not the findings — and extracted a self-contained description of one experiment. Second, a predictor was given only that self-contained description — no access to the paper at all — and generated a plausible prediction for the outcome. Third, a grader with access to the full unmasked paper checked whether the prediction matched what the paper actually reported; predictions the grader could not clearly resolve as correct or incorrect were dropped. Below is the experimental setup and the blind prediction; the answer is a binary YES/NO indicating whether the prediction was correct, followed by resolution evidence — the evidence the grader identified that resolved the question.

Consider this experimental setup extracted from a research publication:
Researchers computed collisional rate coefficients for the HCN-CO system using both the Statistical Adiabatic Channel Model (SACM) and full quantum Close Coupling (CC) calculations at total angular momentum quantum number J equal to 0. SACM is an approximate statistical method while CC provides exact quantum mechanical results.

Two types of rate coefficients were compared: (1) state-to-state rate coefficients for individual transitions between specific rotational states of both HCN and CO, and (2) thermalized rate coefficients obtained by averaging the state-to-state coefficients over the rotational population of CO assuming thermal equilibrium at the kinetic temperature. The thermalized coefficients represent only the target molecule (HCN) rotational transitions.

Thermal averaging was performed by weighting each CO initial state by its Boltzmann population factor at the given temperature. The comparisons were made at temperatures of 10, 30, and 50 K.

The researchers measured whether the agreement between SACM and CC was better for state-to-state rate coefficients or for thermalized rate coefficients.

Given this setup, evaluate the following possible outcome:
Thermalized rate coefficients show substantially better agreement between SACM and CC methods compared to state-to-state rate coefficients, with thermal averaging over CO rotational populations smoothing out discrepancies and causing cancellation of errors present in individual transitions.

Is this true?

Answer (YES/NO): YES